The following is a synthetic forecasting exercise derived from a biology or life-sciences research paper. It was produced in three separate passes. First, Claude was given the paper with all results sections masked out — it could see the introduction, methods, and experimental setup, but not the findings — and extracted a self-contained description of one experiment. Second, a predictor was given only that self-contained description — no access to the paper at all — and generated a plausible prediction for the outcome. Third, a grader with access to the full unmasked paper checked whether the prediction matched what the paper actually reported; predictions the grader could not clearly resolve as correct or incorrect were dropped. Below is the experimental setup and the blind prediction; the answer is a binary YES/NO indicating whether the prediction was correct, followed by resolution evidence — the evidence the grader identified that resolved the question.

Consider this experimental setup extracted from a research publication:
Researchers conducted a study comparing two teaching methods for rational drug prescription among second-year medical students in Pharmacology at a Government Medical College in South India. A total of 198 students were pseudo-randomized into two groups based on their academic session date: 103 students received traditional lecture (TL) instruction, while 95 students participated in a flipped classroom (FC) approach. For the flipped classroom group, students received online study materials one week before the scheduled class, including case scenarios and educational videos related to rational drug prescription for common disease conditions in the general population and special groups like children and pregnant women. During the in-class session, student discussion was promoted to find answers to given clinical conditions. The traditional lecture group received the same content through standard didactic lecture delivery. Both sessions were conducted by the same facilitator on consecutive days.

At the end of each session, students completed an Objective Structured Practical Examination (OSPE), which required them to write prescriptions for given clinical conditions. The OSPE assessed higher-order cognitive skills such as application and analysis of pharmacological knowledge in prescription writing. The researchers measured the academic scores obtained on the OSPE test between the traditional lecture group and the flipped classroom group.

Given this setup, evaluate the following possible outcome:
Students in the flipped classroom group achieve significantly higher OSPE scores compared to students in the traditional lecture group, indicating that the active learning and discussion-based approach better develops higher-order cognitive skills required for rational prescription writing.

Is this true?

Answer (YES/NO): NO